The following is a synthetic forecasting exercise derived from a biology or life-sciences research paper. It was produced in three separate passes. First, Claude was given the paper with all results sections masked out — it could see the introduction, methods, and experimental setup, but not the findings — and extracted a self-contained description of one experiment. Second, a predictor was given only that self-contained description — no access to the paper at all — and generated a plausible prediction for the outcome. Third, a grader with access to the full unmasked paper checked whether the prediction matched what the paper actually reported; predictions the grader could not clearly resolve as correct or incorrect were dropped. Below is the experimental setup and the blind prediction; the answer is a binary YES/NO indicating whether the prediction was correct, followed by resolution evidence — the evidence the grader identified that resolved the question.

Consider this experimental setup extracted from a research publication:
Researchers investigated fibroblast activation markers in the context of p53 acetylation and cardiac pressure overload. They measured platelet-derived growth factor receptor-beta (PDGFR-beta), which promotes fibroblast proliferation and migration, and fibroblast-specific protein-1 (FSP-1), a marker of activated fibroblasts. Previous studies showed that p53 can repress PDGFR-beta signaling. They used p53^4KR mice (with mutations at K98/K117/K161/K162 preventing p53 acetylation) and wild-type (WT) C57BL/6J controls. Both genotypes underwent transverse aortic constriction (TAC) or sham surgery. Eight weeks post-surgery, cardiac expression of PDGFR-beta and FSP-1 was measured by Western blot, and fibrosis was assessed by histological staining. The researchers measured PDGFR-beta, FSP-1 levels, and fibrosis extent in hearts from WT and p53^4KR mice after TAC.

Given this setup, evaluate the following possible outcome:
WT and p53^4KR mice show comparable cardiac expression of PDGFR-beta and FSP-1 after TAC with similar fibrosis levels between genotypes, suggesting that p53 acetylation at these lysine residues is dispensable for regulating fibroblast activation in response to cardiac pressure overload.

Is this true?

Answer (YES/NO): NO